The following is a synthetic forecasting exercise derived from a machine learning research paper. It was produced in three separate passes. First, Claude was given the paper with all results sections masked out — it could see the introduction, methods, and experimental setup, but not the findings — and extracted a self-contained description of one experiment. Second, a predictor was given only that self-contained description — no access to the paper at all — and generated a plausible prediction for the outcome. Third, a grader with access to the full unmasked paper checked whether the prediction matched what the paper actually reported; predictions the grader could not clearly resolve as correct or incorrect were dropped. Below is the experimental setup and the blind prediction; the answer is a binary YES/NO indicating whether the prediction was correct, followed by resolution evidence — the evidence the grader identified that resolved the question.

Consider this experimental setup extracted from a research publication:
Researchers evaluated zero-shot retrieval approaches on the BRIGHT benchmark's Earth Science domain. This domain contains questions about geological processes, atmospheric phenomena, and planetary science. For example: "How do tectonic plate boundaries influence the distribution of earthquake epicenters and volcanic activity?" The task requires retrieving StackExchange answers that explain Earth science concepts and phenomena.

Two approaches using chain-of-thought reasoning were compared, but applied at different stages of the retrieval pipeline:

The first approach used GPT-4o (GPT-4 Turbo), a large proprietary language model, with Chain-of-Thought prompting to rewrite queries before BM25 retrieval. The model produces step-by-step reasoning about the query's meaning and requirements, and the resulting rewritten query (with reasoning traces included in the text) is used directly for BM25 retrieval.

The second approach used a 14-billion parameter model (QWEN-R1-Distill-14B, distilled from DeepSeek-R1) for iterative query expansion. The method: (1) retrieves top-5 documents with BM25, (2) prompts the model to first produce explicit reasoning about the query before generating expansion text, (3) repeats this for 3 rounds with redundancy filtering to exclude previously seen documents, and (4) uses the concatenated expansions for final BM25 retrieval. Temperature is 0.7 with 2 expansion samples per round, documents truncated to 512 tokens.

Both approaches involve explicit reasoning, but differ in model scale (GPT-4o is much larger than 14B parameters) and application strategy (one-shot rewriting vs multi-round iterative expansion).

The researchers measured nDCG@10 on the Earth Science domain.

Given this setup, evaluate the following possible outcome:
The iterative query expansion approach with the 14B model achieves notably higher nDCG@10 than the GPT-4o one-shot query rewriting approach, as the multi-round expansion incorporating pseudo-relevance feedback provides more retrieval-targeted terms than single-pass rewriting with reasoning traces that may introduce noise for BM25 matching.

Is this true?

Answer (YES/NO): NO